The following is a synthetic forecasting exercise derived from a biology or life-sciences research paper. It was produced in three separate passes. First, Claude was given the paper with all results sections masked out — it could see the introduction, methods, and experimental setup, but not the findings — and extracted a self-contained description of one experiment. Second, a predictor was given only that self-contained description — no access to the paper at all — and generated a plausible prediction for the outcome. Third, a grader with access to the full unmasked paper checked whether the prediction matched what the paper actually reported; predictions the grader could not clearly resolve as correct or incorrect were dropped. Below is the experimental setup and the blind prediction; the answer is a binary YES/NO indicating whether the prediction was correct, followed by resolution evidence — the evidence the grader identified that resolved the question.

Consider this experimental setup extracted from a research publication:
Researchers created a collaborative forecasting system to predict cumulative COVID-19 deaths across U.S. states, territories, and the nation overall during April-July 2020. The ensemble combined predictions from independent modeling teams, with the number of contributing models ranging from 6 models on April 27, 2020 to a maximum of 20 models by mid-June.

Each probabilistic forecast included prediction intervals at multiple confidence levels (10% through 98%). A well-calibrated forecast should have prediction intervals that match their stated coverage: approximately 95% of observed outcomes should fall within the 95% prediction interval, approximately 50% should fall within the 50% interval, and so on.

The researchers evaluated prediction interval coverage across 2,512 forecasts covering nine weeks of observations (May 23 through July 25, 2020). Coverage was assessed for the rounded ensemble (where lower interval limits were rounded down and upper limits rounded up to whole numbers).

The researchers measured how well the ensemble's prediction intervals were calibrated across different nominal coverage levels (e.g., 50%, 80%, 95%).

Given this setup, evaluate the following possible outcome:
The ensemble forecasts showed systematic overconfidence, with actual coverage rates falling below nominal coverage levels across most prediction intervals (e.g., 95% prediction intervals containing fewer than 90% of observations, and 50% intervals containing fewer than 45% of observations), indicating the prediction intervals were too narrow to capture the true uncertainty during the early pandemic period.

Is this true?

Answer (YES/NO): NO